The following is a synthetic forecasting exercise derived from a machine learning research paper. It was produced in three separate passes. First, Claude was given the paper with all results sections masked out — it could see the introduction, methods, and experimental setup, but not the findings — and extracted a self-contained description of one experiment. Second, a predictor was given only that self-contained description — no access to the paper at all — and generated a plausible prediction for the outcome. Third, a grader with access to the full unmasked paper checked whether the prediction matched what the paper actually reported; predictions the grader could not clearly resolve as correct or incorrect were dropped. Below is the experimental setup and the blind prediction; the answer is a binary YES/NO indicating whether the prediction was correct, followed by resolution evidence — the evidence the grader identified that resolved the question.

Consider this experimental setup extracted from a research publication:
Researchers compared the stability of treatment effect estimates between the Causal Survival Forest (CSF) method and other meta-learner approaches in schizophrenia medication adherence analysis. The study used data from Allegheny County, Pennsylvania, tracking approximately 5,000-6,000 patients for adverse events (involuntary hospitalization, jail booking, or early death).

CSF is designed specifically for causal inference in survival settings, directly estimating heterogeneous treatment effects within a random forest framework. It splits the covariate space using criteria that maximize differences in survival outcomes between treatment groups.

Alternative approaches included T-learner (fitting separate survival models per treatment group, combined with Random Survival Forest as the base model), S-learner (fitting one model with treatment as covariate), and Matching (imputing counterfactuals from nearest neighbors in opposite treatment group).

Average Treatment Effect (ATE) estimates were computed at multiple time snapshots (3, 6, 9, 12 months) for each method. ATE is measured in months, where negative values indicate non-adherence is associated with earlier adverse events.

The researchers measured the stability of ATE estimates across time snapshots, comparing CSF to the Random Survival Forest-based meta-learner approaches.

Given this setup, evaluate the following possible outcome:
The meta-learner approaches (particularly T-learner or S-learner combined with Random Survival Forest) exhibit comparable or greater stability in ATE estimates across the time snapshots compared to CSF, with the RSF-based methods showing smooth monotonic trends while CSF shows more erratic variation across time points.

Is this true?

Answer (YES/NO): NO